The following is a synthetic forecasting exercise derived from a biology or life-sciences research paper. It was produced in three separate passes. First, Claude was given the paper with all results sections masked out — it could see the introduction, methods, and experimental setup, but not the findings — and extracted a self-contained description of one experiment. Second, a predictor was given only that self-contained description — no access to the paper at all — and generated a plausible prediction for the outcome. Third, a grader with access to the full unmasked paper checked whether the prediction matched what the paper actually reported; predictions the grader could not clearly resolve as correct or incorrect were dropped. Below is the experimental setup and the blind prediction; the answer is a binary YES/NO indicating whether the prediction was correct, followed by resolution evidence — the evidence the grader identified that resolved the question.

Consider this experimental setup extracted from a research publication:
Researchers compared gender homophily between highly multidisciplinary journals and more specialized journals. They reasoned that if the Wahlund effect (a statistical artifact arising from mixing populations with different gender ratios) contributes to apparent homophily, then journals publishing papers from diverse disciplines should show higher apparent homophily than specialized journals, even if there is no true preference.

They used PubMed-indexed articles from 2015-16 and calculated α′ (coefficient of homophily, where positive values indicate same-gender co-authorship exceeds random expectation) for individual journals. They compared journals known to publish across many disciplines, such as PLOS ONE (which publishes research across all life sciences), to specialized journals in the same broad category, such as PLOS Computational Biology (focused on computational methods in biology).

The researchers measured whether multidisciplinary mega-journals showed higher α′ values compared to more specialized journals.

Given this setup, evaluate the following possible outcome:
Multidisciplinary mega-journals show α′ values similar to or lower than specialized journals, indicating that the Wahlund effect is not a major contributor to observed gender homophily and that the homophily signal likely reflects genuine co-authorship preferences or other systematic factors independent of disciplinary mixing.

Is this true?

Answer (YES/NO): YES